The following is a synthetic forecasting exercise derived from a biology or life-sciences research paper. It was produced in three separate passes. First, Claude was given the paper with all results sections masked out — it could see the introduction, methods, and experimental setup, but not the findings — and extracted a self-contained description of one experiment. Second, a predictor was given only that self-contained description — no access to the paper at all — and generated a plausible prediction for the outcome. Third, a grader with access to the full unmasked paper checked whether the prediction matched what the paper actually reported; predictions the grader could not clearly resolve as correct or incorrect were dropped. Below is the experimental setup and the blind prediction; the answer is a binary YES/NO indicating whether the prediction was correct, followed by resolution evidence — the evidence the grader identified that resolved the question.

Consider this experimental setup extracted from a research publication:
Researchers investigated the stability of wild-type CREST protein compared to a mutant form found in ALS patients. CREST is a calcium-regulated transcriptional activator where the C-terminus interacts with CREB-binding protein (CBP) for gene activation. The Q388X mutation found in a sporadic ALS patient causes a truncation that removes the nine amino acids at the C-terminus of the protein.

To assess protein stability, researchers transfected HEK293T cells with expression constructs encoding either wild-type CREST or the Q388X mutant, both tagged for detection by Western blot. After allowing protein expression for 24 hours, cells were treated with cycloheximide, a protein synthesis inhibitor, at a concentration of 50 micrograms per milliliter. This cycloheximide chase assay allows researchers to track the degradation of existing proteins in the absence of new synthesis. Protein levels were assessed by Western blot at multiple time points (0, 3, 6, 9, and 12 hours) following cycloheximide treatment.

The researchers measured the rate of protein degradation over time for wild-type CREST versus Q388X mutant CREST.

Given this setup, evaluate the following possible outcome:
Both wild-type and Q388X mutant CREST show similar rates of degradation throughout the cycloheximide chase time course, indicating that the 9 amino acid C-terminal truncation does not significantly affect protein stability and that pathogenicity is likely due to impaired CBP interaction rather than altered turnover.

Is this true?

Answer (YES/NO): NO